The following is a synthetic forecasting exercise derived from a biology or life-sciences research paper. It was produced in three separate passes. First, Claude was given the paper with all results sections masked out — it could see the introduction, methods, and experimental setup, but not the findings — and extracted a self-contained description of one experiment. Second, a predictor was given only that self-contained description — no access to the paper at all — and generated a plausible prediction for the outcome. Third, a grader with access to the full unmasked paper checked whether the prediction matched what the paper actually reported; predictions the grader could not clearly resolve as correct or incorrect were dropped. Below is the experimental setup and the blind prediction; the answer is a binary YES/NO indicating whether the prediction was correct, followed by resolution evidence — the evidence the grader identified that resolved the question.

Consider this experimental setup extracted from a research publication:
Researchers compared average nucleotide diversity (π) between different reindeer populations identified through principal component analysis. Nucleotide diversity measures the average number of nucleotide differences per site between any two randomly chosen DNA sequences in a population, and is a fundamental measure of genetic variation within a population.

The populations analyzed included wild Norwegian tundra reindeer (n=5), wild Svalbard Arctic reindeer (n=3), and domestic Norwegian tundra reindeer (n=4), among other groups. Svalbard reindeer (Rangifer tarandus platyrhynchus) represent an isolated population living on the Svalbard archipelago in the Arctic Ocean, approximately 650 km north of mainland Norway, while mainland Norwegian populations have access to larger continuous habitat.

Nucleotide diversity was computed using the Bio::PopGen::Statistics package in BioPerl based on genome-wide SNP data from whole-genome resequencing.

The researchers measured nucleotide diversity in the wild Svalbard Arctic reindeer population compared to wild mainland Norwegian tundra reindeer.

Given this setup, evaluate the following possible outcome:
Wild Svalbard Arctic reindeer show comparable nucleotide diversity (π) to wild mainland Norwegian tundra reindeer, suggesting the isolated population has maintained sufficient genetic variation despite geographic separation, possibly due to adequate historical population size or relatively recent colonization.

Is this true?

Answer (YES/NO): NO